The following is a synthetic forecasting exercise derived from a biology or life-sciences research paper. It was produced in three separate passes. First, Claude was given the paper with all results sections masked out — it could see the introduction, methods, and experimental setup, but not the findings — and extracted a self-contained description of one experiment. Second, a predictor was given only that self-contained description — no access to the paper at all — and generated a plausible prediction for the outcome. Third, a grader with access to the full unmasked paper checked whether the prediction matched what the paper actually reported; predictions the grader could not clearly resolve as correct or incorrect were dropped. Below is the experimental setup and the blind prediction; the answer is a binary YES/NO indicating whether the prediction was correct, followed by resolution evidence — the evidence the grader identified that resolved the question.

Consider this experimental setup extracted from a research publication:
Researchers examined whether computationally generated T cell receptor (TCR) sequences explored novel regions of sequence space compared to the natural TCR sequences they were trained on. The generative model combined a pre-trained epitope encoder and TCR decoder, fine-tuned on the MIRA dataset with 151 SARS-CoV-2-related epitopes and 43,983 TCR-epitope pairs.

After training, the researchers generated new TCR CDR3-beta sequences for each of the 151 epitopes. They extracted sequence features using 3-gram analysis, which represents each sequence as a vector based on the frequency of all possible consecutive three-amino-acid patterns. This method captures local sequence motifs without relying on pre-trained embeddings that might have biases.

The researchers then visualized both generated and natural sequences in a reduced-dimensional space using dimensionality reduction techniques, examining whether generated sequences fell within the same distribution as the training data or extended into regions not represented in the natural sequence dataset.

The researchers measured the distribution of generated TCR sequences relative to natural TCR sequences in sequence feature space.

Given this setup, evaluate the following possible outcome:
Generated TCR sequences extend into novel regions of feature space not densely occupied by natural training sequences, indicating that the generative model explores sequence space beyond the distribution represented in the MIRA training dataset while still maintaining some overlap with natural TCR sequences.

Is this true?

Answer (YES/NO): YES